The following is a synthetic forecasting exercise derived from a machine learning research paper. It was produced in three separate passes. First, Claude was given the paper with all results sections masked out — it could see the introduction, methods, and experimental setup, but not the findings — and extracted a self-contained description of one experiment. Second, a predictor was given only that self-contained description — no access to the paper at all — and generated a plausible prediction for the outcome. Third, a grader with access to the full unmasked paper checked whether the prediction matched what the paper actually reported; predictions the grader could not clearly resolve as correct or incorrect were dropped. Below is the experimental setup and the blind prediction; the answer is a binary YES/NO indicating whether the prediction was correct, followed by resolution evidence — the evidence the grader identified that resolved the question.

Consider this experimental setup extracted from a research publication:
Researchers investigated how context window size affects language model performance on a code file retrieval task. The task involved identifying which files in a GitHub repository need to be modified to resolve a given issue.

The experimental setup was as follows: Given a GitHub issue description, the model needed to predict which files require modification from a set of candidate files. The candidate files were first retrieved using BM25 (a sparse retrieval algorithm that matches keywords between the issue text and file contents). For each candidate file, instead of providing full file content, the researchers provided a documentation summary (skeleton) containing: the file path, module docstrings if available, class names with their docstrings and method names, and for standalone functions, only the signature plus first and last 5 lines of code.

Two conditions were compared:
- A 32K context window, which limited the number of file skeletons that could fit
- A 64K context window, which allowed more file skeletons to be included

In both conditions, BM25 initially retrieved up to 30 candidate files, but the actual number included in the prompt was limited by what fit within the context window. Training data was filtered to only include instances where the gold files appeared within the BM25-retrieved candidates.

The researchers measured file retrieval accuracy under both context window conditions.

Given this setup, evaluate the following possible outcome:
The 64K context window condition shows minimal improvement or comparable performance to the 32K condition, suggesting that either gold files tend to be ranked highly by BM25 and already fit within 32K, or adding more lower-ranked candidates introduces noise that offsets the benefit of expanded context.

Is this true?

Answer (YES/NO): NO